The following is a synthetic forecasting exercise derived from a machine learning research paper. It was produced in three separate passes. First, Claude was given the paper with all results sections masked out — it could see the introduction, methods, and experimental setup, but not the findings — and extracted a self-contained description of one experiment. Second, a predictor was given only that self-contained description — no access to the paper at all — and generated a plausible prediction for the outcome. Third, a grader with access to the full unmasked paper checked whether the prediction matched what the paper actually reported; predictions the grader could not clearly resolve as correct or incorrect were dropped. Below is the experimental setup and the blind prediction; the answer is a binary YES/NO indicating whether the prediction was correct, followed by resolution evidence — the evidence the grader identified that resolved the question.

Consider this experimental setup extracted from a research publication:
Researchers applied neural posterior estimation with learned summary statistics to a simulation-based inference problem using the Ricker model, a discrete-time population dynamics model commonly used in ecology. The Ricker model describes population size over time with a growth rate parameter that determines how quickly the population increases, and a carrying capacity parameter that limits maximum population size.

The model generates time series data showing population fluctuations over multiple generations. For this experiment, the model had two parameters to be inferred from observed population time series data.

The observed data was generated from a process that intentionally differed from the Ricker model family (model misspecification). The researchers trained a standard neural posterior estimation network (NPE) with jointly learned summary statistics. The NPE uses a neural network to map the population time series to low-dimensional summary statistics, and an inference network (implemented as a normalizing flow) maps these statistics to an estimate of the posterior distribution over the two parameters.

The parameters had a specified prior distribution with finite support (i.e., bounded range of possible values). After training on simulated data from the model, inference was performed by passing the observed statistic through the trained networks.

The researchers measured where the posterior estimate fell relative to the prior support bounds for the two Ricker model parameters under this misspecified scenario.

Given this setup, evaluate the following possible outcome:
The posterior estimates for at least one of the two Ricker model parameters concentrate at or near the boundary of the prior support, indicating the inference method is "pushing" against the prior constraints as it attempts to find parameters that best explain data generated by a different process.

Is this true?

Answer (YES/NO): NO